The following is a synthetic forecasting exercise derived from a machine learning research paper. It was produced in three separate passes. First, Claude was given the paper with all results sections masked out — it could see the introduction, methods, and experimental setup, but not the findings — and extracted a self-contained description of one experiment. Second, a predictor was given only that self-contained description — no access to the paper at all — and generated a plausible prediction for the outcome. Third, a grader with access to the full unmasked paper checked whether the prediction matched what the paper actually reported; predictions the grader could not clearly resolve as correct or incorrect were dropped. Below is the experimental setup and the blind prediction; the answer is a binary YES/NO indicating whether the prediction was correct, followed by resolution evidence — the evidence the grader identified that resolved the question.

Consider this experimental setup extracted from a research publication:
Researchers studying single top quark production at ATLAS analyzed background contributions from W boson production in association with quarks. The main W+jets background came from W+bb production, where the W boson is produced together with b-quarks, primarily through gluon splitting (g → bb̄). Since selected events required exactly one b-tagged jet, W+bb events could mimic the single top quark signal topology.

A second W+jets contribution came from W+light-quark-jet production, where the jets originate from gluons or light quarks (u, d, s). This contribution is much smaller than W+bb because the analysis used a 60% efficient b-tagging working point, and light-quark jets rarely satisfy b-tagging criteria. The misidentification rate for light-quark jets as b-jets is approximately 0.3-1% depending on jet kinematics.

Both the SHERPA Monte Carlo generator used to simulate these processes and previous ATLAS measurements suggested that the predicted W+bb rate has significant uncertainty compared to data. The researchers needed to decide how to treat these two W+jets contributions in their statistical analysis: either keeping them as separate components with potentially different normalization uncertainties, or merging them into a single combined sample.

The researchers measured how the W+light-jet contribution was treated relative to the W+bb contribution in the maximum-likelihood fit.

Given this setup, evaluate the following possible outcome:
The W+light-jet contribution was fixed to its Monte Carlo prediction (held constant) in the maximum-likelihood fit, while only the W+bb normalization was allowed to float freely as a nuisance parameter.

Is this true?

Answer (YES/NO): NO